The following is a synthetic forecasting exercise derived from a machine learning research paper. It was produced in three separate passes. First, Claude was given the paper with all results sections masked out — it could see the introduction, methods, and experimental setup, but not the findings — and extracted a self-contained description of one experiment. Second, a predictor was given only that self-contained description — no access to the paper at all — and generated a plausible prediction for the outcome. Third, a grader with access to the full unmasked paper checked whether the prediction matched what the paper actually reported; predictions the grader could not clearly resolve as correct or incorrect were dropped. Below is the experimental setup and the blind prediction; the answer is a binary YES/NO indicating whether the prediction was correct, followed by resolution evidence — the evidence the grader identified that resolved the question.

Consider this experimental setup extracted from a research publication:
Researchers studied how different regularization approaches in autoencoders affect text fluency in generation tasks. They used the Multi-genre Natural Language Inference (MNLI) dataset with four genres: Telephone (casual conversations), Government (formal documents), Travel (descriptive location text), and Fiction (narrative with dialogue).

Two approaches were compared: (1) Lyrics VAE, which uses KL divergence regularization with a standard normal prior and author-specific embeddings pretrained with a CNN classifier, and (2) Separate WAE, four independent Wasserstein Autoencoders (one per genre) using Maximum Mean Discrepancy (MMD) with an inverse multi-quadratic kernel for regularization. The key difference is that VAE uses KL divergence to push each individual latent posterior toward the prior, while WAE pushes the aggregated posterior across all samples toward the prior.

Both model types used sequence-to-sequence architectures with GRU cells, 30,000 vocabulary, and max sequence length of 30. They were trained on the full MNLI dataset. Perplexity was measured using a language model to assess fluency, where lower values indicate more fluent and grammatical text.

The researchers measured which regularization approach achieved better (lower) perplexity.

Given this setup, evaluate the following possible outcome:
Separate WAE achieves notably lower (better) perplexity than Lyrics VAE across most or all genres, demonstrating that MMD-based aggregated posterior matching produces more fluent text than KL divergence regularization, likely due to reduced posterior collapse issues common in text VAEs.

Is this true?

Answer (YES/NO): YES